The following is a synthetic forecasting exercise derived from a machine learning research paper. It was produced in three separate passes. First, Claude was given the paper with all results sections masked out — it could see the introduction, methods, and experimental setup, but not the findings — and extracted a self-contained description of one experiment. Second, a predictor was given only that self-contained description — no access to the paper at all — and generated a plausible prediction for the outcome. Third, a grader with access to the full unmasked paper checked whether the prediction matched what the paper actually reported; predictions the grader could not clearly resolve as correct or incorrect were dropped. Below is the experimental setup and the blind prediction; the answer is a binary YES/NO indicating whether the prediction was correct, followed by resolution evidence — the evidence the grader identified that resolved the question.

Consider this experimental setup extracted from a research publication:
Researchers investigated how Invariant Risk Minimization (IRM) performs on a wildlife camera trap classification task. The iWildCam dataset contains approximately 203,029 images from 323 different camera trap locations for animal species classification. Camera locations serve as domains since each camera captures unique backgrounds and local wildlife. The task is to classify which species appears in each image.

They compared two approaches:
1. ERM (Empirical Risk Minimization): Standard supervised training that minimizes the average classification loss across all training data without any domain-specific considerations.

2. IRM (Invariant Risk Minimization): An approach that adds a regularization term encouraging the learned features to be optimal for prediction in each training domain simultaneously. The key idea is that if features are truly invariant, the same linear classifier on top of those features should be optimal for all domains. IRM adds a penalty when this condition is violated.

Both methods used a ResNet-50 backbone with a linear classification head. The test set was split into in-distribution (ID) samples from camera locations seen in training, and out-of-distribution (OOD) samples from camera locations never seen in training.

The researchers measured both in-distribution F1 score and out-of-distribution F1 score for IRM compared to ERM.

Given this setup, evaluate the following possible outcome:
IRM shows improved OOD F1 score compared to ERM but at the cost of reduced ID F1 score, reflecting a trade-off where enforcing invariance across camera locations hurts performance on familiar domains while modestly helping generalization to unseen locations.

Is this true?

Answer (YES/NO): NO